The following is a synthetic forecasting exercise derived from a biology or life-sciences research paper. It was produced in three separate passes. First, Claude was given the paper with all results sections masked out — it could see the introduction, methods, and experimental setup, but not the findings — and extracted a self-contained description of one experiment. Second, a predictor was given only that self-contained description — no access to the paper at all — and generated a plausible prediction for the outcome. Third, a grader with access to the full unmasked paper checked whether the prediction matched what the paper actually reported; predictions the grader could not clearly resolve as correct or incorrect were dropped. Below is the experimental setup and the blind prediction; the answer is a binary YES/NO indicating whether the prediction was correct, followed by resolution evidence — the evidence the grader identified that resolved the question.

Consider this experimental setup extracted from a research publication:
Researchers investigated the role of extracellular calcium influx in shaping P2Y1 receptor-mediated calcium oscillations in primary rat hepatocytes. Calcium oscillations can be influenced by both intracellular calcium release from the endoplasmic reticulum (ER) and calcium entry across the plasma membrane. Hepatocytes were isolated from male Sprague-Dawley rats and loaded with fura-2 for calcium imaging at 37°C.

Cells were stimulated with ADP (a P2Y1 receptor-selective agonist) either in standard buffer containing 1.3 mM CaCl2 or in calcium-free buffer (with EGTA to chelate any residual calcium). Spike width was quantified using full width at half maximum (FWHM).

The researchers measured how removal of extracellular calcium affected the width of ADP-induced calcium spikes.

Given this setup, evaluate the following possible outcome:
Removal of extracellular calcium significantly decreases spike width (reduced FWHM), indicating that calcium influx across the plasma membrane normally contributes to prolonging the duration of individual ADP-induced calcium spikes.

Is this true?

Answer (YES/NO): NO